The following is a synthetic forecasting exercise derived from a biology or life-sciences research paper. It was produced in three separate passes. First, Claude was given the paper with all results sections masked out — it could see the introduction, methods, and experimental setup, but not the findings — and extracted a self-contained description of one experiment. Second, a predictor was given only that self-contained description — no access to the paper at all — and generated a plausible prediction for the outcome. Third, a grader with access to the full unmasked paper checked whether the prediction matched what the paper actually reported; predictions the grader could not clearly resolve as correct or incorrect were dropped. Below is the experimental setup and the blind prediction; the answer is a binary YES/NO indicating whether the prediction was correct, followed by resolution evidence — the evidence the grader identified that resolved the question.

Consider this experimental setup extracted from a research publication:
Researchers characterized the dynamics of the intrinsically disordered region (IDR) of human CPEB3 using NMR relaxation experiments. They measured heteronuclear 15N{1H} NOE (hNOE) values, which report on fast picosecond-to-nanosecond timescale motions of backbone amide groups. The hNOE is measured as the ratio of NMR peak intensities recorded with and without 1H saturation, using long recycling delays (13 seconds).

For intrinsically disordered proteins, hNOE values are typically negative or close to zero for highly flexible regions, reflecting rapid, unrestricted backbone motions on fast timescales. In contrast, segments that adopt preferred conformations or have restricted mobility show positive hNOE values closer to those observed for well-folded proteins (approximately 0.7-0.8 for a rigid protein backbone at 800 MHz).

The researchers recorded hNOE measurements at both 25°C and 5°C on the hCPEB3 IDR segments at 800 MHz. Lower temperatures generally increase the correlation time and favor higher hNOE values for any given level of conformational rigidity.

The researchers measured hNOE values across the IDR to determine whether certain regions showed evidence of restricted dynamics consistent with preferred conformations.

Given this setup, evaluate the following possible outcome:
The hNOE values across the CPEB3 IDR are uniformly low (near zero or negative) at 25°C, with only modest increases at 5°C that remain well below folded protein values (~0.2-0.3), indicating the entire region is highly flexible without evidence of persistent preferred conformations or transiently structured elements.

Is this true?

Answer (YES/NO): NO